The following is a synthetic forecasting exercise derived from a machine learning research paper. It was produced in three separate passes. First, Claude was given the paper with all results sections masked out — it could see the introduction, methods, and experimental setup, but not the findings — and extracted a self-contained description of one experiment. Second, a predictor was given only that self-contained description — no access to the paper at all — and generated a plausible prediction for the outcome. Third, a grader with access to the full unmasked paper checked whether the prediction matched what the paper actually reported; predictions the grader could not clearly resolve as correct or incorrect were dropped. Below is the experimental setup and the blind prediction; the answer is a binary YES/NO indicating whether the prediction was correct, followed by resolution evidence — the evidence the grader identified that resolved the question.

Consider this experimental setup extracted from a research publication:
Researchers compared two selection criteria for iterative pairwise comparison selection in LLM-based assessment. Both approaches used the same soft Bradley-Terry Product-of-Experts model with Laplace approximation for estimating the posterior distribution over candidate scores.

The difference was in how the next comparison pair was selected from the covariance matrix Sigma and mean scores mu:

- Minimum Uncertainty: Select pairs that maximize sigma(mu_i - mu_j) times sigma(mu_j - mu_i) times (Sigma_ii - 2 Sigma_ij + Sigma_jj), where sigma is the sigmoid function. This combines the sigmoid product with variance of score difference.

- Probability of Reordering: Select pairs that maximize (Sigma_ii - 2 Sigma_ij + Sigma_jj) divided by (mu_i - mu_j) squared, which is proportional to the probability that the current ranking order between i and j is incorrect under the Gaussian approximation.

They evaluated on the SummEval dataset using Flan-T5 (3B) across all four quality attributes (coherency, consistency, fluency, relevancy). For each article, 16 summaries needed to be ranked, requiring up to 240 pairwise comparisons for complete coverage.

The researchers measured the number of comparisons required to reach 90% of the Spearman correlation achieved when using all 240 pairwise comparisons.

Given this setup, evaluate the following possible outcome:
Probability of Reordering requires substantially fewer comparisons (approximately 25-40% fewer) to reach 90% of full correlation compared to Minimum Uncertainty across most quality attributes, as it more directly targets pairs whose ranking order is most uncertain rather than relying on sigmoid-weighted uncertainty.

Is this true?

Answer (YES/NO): NO